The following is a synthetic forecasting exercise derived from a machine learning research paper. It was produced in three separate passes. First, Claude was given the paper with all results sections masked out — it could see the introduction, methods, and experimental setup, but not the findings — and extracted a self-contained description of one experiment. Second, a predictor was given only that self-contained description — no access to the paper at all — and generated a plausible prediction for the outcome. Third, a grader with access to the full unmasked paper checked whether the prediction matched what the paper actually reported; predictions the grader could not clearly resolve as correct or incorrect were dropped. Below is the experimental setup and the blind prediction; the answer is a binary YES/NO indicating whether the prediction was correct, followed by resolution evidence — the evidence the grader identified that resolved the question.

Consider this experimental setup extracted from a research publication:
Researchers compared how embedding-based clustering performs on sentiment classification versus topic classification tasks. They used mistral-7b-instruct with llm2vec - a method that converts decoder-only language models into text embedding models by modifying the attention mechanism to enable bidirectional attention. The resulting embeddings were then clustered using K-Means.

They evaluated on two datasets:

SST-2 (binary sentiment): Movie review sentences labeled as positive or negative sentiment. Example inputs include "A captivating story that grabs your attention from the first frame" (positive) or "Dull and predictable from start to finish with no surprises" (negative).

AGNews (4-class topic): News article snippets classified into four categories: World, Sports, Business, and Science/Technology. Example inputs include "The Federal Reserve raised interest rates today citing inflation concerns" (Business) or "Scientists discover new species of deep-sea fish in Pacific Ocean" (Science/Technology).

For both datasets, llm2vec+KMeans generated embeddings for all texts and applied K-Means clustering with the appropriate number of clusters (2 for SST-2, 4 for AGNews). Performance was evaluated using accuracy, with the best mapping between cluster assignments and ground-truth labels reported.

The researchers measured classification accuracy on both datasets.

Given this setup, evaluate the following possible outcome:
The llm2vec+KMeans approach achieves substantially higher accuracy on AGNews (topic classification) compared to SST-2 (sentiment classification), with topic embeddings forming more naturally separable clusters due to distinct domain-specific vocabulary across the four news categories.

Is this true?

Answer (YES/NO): YES